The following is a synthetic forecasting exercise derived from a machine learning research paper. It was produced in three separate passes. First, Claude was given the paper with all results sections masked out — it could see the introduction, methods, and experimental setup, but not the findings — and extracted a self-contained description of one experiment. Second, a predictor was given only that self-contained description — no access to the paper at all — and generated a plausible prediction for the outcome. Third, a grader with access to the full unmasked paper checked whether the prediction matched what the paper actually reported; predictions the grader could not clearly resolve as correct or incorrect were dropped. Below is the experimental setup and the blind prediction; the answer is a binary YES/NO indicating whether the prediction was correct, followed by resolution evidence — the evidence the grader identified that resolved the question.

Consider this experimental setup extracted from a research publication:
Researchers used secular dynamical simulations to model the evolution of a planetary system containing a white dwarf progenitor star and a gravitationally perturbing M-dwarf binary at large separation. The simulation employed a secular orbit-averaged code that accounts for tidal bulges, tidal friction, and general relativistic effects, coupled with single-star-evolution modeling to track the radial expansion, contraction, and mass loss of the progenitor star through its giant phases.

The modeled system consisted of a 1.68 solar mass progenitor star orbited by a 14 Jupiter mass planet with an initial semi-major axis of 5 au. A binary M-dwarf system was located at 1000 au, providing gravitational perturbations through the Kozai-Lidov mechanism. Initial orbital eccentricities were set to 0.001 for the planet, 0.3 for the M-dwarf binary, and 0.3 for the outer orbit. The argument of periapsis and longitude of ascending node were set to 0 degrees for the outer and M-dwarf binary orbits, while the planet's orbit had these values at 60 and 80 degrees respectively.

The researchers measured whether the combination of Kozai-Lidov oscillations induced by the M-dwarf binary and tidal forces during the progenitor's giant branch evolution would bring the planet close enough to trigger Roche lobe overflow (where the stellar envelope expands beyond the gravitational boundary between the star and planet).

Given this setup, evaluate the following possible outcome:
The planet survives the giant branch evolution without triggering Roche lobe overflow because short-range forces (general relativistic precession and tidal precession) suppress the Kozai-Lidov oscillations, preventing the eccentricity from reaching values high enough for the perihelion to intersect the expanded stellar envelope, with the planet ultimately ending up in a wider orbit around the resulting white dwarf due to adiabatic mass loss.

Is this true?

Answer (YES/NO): NO